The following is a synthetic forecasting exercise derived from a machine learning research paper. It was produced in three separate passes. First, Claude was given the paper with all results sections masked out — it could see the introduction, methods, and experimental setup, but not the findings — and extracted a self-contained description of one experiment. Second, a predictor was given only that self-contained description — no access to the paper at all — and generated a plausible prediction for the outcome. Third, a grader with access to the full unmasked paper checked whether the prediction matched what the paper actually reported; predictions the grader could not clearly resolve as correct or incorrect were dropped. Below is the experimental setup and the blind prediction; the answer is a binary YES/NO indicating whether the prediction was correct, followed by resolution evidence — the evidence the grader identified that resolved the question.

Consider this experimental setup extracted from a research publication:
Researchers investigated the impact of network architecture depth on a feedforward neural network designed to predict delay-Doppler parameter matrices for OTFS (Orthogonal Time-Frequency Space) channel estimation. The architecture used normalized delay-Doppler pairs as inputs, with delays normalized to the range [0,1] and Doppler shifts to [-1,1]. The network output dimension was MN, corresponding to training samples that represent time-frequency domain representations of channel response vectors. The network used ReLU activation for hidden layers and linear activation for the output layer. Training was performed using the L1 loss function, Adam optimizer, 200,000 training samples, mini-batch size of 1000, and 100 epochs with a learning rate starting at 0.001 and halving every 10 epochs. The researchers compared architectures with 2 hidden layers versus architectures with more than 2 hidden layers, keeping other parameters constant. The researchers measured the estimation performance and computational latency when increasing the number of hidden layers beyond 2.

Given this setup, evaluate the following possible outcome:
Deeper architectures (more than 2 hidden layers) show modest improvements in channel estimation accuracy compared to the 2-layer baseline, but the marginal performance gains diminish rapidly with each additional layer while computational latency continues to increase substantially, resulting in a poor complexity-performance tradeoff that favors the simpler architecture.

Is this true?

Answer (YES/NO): NO